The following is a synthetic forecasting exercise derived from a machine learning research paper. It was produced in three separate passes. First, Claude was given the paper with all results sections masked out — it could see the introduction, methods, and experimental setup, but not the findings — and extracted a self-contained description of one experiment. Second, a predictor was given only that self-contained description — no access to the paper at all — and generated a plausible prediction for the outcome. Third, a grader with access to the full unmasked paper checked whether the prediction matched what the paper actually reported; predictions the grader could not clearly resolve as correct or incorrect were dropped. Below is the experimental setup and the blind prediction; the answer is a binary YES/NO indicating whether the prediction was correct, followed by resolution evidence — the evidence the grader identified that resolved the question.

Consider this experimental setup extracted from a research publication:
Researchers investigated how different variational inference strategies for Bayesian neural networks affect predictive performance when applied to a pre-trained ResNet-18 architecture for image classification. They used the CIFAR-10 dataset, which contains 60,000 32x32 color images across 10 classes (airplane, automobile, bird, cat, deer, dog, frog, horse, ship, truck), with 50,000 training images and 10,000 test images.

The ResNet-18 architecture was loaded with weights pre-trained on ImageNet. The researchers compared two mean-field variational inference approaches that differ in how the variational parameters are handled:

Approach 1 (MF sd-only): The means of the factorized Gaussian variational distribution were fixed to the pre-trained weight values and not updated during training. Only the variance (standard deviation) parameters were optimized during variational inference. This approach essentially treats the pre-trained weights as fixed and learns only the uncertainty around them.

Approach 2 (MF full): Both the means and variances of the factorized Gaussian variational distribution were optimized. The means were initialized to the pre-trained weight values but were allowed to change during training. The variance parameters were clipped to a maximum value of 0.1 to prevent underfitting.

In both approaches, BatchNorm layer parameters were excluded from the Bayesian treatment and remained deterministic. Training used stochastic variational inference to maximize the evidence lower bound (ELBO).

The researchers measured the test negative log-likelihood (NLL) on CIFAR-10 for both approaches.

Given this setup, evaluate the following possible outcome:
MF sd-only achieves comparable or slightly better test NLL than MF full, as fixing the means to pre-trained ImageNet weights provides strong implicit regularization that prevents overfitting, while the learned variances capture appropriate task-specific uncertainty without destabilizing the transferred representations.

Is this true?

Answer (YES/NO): NO